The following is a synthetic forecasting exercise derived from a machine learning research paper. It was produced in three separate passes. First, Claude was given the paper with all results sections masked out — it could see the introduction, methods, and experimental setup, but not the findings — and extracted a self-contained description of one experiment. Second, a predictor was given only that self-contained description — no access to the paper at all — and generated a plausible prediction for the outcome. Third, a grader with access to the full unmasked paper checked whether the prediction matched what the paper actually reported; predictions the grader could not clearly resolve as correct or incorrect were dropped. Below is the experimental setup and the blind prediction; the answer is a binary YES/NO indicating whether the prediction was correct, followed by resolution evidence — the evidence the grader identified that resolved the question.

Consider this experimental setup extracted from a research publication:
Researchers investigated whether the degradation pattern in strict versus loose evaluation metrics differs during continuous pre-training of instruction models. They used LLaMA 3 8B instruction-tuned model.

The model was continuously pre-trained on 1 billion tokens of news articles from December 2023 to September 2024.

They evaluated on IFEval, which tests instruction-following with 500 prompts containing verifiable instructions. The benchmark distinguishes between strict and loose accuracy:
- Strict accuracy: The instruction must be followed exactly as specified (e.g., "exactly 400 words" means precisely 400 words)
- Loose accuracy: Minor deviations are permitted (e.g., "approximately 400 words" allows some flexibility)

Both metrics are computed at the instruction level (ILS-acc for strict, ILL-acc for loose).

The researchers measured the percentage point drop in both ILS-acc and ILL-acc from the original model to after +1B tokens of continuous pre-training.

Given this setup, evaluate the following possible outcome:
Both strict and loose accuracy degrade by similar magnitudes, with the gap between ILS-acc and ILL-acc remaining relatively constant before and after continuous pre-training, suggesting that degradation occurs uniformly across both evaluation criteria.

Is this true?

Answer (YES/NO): YES